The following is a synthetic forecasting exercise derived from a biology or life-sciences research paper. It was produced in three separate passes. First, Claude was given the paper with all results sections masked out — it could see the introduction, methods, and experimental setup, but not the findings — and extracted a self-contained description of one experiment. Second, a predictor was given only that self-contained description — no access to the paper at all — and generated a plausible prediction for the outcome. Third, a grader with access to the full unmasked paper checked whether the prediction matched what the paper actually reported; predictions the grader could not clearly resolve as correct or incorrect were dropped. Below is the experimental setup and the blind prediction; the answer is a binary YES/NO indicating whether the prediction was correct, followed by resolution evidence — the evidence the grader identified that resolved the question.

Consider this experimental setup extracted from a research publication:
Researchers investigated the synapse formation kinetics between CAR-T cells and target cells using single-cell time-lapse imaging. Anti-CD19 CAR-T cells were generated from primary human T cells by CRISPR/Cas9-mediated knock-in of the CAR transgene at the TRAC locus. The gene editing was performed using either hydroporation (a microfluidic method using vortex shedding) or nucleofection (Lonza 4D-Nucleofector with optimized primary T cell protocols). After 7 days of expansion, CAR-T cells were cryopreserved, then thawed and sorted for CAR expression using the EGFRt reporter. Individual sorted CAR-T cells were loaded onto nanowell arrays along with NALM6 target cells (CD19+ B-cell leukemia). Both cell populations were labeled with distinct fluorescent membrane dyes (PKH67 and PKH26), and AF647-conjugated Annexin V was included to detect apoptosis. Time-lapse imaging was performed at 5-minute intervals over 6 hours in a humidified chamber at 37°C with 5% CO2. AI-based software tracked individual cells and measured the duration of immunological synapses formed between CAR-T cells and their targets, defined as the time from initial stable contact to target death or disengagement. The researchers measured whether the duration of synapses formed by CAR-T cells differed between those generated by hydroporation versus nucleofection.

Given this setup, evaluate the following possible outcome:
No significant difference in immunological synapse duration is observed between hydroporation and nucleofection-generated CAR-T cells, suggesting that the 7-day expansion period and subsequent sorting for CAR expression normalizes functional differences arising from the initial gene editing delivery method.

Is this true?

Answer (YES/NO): YES